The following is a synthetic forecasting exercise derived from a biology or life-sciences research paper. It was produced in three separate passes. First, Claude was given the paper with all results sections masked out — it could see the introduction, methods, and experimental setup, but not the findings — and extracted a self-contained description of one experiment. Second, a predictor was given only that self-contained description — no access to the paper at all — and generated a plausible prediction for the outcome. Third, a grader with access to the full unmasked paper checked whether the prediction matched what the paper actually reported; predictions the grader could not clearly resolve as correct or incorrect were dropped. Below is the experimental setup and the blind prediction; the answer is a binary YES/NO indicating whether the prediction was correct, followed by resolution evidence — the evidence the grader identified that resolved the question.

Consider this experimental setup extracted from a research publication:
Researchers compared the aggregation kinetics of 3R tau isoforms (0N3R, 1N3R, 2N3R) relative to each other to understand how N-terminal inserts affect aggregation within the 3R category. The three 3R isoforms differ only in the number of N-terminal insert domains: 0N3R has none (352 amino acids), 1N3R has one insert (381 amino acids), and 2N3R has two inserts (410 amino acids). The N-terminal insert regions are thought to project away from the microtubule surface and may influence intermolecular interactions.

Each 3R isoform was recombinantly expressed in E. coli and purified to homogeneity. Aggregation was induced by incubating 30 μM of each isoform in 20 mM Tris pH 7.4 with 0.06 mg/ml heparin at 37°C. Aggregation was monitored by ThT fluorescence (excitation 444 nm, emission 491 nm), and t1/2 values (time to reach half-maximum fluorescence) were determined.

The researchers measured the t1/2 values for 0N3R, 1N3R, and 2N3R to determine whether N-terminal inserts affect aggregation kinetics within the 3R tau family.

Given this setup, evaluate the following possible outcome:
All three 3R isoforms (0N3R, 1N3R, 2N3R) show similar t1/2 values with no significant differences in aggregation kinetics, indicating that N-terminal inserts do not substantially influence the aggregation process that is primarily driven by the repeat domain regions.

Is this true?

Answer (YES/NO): NO